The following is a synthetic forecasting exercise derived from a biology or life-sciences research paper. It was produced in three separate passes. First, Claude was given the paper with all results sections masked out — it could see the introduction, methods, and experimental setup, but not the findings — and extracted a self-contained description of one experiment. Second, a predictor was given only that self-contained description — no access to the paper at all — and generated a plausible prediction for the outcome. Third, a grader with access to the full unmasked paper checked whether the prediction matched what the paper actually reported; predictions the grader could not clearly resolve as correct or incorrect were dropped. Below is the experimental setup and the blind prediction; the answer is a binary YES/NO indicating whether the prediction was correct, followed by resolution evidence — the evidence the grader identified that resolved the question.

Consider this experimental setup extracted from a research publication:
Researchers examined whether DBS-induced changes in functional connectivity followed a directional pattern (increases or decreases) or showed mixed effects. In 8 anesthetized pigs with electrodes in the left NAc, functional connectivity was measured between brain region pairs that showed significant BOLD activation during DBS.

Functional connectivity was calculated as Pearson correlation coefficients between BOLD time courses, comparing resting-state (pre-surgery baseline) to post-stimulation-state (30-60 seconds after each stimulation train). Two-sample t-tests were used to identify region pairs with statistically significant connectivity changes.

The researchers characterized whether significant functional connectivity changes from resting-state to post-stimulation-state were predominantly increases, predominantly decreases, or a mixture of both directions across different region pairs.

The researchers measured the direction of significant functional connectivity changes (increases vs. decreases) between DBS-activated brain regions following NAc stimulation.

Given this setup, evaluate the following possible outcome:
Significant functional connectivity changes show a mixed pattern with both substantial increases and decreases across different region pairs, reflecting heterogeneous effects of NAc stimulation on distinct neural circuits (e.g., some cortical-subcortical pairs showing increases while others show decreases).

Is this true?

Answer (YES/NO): NO